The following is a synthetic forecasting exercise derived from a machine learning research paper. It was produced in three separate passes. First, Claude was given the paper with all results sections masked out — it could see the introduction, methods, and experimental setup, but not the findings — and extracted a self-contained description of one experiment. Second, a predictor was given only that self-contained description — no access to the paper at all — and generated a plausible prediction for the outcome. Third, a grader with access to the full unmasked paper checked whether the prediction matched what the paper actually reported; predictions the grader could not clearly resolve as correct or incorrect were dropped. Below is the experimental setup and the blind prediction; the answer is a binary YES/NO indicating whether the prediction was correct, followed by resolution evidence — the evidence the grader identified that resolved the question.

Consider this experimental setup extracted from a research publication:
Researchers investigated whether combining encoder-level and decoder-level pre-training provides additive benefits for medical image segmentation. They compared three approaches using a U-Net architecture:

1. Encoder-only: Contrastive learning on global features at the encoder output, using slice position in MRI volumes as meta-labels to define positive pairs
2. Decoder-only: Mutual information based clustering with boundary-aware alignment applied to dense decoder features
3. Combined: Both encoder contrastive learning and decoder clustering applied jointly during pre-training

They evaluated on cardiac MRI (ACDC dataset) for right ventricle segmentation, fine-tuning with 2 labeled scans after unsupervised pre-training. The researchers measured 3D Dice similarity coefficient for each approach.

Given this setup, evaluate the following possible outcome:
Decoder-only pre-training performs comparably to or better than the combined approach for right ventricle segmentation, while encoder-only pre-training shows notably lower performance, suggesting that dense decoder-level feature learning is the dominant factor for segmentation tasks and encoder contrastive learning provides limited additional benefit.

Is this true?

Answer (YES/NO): YES